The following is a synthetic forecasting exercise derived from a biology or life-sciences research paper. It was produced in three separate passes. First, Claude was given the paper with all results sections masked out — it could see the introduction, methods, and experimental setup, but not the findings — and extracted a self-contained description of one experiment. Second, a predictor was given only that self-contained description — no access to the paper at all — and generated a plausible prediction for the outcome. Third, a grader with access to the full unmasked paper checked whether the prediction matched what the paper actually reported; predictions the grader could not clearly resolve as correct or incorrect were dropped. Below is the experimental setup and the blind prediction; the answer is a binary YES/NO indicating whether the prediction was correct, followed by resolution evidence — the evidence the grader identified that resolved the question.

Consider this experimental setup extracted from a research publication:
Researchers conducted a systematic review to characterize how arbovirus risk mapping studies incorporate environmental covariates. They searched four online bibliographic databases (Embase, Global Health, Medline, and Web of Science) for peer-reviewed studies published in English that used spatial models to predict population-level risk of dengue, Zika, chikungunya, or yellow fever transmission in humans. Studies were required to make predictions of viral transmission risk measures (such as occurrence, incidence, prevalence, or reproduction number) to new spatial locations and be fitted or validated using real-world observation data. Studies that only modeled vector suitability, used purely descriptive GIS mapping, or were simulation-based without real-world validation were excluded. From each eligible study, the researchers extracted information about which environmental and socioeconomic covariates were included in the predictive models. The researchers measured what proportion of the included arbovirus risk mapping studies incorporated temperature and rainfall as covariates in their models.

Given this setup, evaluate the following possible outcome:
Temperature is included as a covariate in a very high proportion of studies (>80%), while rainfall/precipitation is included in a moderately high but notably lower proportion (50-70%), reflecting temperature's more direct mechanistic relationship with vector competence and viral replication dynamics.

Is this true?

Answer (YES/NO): NO